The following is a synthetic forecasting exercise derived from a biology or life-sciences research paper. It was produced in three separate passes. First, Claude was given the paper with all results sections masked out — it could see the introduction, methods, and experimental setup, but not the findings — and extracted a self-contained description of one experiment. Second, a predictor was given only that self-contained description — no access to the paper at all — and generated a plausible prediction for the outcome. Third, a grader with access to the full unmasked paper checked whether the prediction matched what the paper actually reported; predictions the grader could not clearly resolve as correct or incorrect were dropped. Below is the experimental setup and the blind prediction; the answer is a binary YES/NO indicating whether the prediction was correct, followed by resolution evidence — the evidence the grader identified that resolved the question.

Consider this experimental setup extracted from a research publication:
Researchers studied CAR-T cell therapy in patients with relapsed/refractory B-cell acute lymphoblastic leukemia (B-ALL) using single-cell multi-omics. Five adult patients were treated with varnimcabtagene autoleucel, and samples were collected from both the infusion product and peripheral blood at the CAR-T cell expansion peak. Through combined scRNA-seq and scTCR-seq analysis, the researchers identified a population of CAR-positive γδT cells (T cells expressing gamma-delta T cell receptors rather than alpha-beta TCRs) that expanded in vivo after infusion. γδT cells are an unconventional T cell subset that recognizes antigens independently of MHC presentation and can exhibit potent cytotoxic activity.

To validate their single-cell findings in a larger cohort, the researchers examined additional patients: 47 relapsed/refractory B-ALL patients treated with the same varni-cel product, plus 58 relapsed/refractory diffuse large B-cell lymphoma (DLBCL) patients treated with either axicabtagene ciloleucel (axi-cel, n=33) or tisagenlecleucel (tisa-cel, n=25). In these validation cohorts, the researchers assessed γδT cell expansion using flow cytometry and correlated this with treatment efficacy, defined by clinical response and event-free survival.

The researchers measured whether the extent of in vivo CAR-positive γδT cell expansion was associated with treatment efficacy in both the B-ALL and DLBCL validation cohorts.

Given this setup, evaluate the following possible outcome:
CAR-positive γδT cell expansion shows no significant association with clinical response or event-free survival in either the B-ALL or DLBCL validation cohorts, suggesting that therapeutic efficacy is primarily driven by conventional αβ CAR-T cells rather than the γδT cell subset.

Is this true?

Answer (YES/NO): NO